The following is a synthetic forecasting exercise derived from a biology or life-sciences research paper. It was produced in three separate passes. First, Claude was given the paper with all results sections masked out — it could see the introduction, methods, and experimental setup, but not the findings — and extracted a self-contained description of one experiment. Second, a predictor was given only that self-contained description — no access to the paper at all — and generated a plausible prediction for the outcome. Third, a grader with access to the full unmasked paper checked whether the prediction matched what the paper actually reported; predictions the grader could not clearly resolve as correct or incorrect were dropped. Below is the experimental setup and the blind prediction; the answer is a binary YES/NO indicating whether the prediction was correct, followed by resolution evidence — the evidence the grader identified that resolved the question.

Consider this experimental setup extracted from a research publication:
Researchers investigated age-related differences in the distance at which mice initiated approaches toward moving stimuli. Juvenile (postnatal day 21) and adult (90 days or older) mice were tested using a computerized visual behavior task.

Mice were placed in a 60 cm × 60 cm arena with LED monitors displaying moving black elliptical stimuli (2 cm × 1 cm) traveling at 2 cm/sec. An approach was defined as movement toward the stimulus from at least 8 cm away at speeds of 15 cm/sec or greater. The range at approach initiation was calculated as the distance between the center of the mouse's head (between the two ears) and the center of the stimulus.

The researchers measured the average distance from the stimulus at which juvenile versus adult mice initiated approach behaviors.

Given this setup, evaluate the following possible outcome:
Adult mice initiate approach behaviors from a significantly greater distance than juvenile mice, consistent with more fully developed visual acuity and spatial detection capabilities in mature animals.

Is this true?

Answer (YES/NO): NO